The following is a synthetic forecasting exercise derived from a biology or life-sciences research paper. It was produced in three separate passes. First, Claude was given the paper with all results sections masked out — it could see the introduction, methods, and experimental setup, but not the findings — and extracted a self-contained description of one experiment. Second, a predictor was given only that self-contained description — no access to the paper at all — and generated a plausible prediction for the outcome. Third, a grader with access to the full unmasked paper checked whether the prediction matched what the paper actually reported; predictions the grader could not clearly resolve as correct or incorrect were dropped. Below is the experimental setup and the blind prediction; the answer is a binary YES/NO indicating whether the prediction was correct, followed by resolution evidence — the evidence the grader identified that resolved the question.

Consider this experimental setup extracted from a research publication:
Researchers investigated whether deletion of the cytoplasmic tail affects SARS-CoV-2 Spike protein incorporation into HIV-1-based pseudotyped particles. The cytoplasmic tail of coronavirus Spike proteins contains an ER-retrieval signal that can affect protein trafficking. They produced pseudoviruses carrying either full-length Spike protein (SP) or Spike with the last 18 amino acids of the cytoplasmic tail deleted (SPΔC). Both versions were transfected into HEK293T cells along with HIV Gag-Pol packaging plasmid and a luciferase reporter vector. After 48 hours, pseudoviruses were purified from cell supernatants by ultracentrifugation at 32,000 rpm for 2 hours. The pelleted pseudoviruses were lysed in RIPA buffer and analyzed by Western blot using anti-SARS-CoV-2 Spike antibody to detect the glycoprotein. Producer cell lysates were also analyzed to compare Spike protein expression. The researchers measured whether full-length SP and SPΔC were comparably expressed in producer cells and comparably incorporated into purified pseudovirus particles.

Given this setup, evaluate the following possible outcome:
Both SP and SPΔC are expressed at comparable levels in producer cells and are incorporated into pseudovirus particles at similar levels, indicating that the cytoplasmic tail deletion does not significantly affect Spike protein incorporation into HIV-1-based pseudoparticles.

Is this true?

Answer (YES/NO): NO